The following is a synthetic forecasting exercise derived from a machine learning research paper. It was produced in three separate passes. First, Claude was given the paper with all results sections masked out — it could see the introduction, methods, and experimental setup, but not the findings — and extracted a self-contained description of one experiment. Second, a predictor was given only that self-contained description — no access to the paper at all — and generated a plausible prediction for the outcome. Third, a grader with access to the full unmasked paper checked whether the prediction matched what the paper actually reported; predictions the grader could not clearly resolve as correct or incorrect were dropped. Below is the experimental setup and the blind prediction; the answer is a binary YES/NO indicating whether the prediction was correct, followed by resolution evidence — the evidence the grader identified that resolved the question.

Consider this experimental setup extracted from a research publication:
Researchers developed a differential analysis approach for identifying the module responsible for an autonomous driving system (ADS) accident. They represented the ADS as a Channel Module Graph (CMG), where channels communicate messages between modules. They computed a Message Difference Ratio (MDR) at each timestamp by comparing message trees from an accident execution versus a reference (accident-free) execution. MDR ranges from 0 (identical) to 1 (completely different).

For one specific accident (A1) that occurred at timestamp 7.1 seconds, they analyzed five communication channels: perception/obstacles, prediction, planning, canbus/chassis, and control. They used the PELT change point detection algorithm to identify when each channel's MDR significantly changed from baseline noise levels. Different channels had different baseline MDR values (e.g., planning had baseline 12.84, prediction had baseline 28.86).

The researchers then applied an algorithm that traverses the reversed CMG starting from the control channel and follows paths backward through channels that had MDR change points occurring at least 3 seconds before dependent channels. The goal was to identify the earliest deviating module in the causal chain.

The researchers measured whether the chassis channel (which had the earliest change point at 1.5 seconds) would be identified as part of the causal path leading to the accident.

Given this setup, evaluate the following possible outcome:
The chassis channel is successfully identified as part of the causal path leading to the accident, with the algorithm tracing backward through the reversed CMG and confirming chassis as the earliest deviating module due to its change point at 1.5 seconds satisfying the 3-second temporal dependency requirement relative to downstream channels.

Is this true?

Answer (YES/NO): NO